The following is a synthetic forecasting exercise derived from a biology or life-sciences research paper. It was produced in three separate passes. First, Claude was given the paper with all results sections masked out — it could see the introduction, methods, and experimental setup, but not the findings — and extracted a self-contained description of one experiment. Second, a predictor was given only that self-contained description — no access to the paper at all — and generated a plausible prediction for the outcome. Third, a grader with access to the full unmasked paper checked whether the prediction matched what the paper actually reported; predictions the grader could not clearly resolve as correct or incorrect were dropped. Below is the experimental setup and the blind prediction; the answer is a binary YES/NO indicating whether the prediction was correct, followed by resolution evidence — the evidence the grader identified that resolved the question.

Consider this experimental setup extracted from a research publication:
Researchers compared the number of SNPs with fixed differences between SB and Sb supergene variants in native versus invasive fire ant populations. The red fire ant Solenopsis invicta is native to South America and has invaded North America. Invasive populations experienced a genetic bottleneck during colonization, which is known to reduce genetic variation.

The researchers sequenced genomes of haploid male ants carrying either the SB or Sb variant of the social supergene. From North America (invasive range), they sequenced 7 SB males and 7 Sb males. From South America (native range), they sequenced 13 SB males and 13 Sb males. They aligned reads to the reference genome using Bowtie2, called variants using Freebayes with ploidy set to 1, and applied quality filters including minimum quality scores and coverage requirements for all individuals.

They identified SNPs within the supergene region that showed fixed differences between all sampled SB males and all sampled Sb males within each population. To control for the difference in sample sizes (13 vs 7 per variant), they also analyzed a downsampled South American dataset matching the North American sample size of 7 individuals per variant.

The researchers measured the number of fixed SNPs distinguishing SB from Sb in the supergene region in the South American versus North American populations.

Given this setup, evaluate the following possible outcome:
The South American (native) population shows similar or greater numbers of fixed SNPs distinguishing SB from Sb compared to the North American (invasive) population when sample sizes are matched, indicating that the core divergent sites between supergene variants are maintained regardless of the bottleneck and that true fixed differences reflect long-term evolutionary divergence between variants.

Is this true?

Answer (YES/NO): NO